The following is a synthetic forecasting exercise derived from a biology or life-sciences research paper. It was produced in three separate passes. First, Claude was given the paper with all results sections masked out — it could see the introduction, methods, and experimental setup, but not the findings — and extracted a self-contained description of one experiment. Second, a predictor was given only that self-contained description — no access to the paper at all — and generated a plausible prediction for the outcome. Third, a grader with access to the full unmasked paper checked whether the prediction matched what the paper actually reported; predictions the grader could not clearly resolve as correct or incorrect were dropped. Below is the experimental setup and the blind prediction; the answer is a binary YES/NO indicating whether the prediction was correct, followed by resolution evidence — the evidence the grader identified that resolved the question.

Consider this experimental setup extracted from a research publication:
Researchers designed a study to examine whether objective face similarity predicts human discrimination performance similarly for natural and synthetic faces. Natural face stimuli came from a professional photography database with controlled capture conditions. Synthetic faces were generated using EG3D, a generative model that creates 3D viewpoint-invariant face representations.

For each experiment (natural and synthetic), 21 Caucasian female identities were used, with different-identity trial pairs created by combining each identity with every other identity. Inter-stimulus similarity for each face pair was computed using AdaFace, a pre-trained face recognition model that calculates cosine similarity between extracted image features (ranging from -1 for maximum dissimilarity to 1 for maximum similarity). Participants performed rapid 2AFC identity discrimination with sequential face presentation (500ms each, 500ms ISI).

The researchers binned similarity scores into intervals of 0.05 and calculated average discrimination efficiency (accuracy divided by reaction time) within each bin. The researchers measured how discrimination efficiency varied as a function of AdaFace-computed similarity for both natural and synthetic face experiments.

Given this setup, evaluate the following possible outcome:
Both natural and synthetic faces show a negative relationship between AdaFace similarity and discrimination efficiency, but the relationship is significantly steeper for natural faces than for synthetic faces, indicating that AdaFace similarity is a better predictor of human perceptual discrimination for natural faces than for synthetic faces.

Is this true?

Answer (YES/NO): NO